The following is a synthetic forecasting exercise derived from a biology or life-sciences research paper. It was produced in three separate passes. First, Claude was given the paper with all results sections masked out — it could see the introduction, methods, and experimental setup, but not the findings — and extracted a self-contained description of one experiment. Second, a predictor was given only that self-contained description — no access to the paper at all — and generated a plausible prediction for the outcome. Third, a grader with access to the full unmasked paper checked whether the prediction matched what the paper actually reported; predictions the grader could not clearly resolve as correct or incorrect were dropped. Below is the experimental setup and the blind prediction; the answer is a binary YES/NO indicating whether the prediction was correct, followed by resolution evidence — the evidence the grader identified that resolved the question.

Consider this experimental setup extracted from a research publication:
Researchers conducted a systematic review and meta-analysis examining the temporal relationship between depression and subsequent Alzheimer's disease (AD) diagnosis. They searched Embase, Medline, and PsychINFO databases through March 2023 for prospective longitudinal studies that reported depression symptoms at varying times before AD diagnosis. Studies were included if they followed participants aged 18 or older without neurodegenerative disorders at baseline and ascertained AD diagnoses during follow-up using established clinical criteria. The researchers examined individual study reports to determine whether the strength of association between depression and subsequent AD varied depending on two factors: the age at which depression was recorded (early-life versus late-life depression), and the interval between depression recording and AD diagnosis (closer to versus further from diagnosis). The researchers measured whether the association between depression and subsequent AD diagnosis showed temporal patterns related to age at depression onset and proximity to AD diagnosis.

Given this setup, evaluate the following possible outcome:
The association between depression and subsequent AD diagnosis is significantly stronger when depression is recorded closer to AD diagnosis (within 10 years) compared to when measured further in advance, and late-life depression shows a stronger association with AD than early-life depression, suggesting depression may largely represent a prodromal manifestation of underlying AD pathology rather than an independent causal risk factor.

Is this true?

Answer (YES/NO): NO